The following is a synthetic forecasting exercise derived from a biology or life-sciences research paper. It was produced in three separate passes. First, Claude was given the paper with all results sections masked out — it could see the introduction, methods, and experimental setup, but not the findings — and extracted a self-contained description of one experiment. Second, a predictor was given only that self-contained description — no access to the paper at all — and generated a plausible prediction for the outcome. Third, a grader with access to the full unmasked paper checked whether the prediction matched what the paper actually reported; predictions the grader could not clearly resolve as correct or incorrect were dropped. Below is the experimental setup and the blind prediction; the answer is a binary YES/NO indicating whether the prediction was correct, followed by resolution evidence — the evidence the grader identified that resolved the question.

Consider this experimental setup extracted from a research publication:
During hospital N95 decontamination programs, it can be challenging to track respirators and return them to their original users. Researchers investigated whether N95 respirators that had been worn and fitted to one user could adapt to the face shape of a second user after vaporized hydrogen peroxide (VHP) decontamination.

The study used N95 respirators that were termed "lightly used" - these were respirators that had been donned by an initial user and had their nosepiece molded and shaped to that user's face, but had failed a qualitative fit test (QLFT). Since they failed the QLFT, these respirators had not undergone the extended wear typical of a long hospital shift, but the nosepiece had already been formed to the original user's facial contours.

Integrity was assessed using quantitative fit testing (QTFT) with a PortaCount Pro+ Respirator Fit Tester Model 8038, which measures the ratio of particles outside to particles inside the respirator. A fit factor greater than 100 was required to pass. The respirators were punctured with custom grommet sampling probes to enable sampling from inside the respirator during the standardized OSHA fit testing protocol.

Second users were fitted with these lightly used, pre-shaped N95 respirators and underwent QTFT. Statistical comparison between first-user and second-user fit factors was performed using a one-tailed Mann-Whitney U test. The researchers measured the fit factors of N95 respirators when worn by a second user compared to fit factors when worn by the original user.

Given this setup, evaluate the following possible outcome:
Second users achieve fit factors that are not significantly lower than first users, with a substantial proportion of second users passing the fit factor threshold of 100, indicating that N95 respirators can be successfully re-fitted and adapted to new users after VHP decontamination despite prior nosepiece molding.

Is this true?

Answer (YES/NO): NO